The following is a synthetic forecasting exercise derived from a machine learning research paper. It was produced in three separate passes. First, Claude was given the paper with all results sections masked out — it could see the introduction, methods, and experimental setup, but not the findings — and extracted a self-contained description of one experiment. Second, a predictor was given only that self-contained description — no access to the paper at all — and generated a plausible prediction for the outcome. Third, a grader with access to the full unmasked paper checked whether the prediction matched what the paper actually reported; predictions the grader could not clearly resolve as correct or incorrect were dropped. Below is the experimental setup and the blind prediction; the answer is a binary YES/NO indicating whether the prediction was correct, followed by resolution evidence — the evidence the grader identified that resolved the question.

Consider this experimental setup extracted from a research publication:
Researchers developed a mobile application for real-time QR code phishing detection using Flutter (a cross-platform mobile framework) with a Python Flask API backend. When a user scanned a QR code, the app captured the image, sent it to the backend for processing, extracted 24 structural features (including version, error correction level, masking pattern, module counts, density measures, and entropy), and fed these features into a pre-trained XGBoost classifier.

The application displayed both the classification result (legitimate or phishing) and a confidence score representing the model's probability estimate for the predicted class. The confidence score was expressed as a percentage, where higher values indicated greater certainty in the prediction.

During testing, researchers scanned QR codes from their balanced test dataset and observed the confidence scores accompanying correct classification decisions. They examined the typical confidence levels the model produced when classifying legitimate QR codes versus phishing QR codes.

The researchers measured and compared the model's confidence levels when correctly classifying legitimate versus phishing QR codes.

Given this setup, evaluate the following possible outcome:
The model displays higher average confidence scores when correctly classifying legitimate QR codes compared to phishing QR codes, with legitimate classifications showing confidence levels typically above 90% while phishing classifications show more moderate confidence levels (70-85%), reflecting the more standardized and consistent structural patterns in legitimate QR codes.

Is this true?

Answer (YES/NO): NO